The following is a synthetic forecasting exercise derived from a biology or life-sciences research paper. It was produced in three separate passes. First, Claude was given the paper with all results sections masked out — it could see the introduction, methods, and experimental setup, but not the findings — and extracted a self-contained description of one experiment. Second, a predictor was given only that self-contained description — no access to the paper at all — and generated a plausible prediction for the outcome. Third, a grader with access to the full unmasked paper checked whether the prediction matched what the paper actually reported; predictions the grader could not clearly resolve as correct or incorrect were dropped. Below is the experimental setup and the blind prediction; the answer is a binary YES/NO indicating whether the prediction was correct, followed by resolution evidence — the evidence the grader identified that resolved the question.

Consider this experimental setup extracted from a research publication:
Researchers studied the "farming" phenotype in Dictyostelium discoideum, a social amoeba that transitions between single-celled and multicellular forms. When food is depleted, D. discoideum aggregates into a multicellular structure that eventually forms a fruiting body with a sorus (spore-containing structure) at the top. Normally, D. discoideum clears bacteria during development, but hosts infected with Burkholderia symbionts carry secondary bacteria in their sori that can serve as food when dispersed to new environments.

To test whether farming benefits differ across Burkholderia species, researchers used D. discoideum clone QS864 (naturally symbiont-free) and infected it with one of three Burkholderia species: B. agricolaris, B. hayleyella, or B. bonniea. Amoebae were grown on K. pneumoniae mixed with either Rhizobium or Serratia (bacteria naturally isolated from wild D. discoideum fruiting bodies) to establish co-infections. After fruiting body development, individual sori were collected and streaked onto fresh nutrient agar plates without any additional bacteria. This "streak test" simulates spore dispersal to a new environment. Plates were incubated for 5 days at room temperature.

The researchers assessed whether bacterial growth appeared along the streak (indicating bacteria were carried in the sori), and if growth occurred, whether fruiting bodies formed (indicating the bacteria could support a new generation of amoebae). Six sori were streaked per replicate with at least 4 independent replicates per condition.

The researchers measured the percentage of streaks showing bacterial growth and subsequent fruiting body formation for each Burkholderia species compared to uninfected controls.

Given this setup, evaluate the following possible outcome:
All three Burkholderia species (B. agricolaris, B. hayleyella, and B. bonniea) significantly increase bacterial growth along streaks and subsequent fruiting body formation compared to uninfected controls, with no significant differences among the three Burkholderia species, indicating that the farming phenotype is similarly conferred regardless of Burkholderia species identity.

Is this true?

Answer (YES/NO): NO